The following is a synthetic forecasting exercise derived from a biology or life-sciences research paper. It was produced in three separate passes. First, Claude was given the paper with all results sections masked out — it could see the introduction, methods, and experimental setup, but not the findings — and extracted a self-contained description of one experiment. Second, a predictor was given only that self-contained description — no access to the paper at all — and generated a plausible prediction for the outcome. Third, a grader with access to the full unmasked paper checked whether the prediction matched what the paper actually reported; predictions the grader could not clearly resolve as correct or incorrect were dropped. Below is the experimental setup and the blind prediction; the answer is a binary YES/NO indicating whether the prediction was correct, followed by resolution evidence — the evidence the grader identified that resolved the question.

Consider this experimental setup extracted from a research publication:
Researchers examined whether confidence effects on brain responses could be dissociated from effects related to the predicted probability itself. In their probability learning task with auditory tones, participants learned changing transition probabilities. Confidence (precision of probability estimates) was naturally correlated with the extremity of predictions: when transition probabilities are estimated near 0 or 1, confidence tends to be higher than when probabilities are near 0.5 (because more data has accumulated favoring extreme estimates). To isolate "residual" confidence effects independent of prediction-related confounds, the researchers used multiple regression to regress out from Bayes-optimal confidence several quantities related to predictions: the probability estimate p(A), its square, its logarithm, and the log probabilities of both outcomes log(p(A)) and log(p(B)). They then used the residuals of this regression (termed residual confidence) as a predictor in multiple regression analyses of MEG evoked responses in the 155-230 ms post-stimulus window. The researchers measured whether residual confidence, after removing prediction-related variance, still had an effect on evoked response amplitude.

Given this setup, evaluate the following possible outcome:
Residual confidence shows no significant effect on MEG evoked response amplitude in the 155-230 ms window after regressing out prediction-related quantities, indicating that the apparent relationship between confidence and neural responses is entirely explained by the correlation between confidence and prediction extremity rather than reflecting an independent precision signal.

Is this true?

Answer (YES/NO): NO